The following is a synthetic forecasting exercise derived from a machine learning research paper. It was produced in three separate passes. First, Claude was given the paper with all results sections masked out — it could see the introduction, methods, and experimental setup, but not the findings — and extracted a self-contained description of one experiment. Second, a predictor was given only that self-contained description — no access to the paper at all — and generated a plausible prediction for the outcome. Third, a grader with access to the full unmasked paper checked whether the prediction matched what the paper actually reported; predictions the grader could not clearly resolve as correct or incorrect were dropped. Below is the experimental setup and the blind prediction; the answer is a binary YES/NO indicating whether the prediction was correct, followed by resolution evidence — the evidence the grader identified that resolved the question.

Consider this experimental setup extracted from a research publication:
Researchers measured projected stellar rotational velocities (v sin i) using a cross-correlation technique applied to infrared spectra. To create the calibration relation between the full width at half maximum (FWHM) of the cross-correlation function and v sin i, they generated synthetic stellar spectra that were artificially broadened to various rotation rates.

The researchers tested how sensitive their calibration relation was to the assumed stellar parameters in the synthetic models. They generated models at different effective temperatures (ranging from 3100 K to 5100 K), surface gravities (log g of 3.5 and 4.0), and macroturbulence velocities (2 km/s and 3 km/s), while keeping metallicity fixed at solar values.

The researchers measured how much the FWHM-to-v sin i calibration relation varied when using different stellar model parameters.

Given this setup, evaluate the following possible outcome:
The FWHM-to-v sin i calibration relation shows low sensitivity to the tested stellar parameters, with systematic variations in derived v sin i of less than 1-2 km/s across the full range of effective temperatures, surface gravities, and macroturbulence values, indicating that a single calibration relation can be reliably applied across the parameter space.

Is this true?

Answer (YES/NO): YES